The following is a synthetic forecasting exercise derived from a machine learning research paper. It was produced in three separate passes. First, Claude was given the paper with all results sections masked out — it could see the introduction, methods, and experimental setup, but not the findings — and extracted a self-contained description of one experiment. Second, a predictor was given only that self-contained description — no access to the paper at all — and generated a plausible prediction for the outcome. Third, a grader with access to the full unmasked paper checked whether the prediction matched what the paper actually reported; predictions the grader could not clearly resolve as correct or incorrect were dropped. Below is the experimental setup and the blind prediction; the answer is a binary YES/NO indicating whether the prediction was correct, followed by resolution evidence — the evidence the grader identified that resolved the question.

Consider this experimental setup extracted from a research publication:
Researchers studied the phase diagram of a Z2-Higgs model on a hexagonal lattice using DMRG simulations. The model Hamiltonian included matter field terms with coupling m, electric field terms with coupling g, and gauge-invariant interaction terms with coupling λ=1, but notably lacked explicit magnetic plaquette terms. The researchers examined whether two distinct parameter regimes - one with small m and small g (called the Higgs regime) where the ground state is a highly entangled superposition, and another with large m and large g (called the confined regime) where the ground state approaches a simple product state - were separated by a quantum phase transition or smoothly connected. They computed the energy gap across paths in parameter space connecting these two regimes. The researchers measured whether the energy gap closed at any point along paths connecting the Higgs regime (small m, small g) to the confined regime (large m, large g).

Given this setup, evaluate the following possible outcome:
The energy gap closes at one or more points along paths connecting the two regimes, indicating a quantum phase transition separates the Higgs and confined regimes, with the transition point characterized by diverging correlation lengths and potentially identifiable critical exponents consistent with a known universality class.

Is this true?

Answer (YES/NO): NO